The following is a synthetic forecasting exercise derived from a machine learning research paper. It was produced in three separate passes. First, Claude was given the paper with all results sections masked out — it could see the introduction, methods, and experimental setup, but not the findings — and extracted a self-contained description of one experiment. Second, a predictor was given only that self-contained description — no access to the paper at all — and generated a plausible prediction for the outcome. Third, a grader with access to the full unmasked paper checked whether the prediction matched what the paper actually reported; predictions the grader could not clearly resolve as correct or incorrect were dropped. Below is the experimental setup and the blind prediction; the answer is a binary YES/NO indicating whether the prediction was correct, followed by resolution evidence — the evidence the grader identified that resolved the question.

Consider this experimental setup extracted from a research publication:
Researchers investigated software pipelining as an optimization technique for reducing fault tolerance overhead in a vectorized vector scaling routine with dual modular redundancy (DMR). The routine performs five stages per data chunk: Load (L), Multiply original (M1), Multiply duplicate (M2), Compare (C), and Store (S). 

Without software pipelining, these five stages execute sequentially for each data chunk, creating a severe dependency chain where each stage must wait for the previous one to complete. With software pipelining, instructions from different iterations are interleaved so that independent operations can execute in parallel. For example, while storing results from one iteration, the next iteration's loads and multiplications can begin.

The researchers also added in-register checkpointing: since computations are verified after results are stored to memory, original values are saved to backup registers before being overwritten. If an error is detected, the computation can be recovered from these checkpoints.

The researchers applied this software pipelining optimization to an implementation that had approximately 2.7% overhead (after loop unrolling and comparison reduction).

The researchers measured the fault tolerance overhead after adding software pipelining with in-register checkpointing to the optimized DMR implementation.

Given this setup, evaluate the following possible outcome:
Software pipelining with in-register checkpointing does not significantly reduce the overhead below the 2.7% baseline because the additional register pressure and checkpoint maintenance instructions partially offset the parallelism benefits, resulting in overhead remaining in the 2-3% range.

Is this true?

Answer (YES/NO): NO